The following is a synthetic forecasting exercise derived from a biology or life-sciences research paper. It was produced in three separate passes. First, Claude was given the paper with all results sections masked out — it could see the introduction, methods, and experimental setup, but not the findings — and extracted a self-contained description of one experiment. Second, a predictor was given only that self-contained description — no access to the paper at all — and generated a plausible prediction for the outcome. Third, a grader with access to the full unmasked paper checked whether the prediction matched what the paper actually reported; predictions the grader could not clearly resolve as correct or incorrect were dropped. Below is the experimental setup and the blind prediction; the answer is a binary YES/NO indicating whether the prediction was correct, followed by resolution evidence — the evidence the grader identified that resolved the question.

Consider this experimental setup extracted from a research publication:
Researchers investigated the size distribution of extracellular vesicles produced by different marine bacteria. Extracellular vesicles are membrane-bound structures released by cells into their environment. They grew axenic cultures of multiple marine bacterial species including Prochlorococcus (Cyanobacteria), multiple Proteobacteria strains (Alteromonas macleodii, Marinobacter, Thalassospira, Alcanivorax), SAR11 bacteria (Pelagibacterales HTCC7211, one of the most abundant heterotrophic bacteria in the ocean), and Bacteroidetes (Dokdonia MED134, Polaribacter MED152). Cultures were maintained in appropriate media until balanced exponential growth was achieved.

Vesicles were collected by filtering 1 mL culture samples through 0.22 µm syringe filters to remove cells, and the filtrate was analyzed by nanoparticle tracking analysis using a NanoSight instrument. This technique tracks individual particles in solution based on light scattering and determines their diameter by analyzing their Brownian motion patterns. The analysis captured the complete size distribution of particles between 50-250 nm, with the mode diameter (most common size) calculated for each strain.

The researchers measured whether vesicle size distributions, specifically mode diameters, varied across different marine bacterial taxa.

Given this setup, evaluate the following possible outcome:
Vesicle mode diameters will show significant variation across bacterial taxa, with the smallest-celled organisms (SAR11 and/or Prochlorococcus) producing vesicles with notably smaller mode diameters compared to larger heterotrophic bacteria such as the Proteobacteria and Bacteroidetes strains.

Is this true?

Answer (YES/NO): YES